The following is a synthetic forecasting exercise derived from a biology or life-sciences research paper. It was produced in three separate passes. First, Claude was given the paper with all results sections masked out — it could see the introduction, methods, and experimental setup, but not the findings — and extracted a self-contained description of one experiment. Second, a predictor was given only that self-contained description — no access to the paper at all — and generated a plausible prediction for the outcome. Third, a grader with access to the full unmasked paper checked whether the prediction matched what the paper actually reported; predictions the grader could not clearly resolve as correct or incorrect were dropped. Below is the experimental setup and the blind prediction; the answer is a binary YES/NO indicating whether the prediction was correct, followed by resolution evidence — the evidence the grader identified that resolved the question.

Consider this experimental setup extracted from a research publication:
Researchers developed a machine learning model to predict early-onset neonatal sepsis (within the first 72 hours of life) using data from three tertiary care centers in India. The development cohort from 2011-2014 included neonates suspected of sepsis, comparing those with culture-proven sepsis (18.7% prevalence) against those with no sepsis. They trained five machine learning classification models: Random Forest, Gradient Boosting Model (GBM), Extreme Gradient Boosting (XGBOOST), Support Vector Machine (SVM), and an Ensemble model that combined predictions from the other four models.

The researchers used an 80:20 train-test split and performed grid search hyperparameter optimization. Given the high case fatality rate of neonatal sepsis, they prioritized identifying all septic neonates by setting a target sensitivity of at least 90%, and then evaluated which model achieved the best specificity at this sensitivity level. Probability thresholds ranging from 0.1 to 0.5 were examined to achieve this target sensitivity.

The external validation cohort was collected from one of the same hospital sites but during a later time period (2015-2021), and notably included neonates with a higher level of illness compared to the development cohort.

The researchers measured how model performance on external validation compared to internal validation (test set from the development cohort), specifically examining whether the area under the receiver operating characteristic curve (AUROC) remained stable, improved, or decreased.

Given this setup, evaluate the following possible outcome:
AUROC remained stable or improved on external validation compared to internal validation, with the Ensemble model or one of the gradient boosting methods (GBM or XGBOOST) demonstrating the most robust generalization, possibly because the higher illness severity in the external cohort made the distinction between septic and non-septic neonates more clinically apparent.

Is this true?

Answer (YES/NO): NO